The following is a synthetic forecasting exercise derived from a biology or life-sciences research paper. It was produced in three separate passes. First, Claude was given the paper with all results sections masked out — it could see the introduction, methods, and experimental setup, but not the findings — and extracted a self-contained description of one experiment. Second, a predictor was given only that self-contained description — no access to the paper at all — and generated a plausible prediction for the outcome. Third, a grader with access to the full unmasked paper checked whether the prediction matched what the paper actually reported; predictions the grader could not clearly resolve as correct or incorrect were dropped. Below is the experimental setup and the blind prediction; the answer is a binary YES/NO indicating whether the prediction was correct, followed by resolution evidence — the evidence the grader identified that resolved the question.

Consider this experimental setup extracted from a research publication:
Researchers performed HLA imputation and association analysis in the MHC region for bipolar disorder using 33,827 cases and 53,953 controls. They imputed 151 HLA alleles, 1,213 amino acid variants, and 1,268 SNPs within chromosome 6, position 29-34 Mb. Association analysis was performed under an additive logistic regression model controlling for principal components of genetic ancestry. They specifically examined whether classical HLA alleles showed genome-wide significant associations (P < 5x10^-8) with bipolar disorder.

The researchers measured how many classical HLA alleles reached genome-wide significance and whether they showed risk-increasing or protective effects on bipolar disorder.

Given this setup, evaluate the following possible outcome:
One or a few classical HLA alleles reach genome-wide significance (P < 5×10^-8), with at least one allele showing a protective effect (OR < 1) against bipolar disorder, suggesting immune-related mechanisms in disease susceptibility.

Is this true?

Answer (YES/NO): YES